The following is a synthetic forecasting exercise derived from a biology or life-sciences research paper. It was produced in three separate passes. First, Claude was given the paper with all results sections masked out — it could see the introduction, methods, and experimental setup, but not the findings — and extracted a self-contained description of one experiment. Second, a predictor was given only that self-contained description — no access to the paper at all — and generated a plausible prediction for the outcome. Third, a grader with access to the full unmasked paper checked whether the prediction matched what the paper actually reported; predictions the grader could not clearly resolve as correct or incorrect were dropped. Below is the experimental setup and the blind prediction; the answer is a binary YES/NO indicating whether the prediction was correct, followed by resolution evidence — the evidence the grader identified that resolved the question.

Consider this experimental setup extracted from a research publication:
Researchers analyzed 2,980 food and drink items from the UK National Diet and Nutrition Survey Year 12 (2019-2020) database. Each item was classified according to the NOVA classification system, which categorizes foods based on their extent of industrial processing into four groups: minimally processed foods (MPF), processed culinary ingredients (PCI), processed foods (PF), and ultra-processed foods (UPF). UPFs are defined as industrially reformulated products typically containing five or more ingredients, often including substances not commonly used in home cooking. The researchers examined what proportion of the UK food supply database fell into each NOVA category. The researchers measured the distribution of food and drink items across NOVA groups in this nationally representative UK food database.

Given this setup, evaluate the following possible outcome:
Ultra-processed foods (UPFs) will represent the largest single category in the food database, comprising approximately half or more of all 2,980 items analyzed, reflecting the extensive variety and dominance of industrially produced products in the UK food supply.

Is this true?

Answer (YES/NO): YES